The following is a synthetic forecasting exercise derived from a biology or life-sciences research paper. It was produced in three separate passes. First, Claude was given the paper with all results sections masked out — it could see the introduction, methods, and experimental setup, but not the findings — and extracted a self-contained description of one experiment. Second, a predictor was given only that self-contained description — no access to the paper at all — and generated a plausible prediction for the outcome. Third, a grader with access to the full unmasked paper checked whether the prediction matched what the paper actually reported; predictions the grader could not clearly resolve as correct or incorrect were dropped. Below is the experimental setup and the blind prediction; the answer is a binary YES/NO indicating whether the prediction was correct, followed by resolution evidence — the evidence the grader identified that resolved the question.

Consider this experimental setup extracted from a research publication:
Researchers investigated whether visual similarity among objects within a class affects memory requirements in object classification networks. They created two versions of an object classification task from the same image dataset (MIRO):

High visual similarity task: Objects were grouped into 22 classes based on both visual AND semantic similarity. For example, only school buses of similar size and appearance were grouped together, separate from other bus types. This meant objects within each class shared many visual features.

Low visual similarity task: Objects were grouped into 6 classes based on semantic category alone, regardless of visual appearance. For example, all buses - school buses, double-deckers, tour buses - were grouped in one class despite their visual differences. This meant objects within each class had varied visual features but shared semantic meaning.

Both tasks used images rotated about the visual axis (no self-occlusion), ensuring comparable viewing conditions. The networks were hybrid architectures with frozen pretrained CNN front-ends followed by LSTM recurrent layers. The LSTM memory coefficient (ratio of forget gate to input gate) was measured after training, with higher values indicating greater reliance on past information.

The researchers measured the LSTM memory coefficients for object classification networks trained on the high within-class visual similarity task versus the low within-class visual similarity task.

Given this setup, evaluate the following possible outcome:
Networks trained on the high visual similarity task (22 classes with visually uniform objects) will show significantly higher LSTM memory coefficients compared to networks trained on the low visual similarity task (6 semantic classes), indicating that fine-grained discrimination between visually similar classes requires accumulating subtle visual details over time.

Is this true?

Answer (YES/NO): YES